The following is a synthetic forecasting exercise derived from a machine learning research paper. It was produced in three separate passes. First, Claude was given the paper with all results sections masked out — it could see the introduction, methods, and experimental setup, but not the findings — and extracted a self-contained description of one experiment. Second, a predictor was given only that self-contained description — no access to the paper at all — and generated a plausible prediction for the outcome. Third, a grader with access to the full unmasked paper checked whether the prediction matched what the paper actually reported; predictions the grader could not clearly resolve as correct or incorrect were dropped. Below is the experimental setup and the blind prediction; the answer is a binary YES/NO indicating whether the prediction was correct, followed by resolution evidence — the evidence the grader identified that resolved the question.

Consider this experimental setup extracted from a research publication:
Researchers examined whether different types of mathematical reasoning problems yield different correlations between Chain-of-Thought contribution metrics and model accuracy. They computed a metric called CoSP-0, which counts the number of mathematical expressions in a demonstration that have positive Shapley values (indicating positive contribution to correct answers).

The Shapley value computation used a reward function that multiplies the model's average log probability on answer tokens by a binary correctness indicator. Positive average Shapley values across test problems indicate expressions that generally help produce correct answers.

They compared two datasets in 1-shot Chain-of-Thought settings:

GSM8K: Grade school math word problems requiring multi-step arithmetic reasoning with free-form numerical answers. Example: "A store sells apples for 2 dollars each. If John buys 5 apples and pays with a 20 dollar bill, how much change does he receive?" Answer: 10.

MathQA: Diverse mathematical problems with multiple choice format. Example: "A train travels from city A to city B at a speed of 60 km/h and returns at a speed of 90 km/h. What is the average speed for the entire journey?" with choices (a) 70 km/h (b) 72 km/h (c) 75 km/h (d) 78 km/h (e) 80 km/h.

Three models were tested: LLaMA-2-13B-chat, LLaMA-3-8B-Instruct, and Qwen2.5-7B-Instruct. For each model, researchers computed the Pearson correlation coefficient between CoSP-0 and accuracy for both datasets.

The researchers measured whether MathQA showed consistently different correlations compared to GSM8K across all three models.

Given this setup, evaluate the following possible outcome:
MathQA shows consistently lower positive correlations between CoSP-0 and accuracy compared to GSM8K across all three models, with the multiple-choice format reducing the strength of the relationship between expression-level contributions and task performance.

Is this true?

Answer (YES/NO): NO